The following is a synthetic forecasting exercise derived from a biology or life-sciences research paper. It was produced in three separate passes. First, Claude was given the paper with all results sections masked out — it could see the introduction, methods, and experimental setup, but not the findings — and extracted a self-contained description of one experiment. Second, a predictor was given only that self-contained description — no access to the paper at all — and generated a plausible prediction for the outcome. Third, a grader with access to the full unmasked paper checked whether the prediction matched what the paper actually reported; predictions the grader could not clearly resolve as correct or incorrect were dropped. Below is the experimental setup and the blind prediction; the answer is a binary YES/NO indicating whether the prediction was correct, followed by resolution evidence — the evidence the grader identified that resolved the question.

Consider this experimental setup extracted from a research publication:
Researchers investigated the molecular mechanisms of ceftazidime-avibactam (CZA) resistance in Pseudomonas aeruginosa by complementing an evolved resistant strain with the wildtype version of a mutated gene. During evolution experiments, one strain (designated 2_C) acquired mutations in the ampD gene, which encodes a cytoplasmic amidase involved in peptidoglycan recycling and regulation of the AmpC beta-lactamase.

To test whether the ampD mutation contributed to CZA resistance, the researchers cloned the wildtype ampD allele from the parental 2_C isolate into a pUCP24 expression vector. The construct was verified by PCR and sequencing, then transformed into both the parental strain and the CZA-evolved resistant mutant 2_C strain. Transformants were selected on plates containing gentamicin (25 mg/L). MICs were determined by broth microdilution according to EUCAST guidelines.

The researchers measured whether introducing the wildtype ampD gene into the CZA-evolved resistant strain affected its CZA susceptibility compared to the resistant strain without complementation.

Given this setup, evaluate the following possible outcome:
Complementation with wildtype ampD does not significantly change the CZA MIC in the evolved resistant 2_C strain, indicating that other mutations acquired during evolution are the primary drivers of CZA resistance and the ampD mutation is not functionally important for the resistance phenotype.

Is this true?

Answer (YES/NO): NO